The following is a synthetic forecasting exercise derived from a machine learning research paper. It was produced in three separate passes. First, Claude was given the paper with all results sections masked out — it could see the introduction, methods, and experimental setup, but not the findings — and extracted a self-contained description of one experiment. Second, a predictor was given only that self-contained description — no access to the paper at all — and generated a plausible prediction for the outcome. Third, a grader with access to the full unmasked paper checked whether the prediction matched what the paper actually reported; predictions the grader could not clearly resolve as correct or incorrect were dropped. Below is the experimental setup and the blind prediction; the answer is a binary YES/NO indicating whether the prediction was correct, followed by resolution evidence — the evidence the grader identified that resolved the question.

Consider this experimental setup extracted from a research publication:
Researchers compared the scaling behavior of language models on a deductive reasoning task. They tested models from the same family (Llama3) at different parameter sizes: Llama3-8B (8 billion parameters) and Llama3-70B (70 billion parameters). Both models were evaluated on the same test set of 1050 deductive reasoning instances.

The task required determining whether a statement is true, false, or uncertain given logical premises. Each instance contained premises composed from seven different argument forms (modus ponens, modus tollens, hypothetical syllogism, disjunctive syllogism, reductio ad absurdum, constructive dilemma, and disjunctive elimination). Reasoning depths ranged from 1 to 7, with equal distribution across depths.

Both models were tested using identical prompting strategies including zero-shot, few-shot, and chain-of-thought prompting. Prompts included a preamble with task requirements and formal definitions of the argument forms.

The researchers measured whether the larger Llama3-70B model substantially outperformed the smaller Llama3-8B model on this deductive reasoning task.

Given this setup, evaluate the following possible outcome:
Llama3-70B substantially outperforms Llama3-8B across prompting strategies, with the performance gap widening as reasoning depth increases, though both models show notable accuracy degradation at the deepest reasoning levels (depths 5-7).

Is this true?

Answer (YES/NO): NO